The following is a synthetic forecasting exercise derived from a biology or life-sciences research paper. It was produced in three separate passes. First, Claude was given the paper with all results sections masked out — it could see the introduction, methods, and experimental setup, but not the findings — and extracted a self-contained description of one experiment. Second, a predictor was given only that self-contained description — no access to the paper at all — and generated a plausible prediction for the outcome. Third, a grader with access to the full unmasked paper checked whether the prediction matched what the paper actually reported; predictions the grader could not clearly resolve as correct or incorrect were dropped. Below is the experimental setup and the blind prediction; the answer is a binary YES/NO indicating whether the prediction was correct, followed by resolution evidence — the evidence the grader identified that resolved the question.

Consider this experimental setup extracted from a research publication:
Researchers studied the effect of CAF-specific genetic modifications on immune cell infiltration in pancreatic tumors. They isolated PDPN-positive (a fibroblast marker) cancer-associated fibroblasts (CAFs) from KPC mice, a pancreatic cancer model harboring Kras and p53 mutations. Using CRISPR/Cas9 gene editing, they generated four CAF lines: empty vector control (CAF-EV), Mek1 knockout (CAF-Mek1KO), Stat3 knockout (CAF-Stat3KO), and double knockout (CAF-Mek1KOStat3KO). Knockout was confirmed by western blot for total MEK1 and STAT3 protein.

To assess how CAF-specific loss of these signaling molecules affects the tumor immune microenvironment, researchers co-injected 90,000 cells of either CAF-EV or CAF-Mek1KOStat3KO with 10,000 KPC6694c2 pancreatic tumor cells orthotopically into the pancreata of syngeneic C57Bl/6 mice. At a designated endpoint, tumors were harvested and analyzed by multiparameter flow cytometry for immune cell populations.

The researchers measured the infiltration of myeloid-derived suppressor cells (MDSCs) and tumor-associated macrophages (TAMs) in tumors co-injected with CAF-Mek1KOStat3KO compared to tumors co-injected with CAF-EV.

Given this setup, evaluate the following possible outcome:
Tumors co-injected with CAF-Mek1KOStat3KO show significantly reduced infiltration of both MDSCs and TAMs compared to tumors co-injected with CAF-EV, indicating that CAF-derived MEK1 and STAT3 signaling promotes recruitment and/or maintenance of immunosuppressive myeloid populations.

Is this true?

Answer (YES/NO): YES